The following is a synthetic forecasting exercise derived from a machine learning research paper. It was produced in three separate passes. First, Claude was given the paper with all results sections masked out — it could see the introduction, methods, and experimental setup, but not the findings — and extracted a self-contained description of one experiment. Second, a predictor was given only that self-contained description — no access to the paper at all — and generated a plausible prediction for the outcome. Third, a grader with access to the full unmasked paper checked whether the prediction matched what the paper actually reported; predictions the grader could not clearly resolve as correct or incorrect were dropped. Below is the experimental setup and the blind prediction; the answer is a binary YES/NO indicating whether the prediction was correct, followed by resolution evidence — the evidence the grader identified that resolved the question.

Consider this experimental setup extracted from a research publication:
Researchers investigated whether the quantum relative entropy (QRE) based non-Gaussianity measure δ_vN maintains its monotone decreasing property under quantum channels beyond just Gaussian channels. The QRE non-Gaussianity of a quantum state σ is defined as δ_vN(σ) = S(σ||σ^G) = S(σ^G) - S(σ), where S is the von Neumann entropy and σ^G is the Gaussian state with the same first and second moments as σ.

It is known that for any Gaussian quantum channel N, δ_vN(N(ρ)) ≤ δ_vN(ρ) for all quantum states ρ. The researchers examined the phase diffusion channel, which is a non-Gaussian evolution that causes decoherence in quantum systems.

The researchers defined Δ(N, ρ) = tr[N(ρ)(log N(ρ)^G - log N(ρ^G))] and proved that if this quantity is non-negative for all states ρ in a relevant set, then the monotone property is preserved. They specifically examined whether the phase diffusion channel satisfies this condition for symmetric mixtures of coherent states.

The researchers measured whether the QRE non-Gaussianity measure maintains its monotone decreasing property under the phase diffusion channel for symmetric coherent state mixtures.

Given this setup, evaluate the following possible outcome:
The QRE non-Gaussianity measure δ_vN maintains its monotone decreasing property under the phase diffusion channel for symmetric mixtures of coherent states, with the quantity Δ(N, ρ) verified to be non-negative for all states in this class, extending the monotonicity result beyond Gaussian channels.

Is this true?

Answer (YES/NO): YES